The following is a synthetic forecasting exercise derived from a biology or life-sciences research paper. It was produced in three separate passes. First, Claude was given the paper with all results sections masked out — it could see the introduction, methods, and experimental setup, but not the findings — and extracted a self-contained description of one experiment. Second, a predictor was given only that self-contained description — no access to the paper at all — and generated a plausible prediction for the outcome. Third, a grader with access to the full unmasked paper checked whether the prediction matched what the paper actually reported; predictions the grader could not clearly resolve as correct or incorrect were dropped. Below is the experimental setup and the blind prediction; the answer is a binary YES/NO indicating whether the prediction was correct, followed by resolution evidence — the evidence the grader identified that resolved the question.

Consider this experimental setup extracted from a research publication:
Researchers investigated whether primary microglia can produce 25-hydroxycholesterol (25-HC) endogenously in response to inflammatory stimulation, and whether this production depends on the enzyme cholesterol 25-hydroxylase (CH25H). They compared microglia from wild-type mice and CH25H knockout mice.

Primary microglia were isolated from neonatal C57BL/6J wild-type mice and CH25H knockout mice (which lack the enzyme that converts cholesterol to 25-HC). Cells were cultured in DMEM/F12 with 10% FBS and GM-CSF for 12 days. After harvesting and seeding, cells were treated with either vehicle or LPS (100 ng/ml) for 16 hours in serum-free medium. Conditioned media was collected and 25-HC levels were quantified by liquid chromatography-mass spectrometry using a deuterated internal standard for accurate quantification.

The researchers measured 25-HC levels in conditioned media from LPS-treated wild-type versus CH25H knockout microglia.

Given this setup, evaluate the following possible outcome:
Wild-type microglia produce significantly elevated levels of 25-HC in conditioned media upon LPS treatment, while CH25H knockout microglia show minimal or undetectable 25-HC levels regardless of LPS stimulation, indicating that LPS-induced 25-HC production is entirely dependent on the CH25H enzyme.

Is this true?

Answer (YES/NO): YES